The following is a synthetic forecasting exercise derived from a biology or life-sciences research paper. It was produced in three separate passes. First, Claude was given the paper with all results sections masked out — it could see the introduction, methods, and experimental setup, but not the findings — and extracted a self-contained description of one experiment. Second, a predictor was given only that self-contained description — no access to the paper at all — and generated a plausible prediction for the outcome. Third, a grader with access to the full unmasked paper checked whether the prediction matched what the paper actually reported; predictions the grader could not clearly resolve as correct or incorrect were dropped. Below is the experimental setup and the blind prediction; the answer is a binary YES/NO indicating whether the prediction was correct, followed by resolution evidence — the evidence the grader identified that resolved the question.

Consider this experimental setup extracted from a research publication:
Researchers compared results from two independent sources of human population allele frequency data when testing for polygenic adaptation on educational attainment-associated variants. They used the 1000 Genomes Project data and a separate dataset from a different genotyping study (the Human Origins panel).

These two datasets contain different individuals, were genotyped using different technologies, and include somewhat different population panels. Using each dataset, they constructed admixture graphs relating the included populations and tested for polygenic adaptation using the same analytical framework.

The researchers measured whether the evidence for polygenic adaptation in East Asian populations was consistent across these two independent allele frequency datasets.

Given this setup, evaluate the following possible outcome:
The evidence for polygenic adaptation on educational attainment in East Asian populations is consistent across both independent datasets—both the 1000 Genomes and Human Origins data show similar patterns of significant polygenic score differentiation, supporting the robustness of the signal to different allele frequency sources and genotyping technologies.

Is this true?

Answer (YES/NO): YES